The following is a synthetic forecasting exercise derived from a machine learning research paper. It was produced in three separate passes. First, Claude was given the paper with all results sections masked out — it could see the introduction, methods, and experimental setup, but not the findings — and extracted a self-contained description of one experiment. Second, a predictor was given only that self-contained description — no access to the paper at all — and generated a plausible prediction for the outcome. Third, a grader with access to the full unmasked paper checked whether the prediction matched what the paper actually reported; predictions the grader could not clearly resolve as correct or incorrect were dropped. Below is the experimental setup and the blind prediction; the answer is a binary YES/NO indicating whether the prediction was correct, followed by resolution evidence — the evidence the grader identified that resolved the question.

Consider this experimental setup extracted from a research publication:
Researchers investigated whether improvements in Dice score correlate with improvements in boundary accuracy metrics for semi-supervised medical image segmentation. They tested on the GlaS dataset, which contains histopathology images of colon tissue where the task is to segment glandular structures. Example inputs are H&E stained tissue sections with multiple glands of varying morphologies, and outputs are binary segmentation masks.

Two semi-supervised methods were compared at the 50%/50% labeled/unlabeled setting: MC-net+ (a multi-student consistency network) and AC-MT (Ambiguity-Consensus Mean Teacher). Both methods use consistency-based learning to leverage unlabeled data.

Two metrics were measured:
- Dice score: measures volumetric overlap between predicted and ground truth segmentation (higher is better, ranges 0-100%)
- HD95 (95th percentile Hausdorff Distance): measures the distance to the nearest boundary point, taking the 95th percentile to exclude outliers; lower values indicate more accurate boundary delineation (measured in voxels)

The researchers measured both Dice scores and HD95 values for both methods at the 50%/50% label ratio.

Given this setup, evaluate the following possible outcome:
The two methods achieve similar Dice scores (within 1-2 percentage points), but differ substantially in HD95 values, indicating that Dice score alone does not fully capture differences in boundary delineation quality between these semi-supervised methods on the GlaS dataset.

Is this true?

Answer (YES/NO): YES